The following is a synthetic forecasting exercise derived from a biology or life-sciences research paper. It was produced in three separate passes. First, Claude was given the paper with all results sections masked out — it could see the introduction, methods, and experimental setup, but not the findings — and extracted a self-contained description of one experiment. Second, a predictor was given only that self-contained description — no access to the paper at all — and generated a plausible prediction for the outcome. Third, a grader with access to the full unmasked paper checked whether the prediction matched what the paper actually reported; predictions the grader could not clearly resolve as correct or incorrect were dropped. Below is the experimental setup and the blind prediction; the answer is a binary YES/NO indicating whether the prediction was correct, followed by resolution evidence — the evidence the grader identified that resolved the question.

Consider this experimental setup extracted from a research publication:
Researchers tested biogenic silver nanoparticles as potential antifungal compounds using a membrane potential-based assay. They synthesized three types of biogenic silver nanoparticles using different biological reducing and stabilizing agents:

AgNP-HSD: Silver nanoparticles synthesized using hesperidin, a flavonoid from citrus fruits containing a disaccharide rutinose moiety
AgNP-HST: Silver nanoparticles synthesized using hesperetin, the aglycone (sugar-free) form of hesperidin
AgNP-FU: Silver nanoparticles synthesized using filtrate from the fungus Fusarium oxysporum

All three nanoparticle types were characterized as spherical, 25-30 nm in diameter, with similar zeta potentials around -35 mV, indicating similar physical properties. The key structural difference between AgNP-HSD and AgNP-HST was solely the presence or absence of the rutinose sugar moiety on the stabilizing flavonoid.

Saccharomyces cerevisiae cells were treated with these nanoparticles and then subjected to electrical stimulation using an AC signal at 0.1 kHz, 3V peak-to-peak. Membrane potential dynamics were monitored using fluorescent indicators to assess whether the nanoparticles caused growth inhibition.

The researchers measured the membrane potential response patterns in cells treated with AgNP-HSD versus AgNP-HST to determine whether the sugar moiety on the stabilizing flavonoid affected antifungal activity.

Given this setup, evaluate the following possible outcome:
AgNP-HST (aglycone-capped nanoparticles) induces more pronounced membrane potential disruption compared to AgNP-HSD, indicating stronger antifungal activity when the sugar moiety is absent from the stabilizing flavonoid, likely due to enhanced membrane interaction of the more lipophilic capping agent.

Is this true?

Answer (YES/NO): YES